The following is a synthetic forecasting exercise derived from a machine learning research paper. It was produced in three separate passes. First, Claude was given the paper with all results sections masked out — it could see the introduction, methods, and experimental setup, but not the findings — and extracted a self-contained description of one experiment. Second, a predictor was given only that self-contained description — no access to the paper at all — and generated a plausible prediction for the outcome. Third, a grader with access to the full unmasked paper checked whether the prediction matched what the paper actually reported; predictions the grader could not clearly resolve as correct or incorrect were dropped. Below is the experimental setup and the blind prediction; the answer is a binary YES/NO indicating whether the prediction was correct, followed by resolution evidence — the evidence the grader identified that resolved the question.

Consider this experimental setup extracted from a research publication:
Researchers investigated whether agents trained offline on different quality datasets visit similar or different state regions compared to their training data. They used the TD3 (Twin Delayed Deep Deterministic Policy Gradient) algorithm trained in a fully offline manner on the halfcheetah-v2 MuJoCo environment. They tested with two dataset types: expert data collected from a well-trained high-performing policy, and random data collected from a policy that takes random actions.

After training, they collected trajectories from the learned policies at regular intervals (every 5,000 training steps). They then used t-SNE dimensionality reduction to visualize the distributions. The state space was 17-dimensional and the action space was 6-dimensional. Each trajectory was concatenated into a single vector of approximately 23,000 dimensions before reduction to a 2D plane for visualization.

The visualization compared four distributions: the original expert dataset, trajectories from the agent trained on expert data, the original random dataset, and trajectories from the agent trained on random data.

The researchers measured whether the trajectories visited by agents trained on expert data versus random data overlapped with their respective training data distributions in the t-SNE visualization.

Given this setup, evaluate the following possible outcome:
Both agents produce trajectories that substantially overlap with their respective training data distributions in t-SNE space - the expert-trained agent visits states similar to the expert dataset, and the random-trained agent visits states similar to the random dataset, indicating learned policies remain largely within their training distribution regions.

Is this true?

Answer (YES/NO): NO